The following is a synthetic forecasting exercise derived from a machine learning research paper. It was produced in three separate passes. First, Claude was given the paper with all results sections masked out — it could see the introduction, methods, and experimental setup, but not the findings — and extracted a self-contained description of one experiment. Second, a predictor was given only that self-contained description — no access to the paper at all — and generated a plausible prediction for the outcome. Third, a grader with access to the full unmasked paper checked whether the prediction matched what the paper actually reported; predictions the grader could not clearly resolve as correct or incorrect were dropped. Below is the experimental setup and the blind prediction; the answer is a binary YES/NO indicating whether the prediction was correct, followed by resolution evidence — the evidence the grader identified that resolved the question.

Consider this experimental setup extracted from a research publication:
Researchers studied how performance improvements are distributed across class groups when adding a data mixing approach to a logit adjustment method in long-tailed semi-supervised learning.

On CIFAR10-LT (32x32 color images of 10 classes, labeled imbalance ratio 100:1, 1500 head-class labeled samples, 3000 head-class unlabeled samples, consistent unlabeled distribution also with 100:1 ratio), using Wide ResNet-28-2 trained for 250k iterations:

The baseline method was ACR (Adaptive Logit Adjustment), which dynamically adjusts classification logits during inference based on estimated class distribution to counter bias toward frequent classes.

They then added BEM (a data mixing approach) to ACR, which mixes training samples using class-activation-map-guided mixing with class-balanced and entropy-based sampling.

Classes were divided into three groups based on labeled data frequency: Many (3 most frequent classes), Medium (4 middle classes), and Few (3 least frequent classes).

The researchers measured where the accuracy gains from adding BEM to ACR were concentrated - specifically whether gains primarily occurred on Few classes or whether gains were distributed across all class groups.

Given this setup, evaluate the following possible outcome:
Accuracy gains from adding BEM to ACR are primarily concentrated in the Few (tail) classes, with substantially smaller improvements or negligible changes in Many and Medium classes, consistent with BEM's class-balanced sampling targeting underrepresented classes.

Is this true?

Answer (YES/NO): NO